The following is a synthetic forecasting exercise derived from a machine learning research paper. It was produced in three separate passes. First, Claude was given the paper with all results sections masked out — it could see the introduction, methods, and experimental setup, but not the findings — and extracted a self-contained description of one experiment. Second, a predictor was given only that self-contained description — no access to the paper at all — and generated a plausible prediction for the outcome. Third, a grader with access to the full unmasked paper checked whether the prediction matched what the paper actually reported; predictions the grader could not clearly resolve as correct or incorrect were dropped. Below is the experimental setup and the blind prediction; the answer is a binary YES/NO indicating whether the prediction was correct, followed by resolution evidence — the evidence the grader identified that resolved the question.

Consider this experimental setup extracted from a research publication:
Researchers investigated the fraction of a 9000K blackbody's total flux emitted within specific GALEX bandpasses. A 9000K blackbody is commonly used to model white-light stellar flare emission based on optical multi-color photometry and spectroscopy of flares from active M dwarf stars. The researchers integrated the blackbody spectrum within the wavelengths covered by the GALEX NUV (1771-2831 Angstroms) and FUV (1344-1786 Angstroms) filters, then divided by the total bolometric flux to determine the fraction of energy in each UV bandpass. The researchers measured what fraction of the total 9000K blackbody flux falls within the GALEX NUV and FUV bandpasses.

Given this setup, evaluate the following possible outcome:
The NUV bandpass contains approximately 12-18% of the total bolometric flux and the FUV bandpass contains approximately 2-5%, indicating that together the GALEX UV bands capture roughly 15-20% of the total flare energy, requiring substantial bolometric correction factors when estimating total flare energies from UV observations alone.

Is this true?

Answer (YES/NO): NO